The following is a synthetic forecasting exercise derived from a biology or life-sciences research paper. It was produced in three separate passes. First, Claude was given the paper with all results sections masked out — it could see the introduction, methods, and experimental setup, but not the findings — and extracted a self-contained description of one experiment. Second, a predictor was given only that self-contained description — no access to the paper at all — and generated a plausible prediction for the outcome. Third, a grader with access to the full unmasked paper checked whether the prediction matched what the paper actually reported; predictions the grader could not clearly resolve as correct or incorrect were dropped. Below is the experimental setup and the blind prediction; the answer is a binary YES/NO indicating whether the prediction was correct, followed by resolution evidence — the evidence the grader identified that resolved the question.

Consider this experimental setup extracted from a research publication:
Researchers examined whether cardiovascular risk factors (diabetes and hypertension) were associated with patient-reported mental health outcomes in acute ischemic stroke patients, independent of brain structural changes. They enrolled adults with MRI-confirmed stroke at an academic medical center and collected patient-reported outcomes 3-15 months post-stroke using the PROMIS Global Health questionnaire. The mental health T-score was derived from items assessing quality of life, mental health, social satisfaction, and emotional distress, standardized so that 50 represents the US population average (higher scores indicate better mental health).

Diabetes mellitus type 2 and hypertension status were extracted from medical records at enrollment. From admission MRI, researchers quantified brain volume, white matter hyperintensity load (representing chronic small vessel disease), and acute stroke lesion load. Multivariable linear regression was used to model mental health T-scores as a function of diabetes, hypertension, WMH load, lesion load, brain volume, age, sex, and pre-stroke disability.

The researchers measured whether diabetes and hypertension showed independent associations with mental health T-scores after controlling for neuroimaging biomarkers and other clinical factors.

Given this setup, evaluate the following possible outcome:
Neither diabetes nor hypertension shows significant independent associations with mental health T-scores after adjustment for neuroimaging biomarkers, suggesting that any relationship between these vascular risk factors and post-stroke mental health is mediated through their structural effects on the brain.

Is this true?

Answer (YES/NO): YES